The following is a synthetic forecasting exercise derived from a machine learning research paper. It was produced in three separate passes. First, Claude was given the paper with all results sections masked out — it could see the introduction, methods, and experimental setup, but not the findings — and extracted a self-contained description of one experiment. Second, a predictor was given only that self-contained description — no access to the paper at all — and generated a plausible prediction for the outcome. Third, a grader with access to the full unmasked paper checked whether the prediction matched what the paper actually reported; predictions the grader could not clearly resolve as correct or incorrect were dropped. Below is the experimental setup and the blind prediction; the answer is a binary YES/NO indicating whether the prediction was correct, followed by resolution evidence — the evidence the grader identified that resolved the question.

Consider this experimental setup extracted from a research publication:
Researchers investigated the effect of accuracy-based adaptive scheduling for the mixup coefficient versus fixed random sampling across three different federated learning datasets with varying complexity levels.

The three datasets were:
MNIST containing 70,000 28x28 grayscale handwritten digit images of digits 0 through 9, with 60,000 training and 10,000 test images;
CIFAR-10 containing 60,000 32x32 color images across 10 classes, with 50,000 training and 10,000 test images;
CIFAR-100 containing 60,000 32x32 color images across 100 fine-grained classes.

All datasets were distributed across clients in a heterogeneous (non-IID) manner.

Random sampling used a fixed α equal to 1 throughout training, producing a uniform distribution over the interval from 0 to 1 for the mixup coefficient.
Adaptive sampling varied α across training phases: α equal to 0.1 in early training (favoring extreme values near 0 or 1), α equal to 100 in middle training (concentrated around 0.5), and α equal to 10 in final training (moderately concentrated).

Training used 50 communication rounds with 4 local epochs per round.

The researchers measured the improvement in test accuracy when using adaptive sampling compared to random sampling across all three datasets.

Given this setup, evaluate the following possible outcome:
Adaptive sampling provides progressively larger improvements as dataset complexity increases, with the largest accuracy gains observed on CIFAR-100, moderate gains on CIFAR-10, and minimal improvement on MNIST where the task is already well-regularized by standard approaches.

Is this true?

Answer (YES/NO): YES